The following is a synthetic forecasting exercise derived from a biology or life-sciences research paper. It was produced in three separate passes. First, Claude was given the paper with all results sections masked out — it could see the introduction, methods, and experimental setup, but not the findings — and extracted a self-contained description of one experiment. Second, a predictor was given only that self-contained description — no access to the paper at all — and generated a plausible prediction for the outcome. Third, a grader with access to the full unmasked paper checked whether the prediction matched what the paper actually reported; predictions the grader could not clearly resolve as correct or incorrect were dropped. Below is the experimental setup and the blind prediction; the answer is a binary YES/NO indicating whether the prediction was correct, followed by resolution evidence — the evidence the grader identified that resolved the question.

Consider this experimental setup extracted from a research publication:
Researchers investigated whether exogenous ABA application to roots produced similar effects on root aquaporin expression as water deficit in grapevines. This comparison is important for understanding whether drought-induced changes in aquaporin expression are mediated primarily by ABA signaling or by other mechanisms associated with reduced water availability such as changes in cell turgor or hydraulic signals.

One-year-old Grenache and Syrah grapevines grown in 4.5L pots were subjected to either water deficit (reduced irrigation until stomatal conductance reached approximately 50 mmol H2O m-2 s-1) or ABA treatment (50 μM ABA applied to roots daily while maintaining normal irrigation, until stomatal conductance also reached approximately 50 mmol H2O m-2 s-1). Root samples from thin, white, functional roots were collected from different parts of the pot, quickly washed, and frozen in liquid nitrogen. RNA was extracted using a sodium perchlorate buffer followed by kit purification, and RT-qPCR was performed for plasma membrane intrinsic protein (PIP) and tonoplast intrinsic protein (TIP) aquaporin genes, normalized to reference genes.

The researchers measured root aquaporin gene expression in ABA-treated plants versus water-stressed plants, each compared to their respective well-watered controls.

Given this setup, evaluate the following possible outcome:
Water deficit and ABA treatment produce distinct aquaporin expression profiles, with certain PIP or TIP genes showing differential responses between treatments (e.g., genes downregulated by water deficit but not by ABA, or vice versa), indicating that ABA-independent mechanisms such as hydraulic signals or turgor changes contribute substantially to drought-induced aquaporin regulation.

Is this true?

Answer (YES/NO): NO